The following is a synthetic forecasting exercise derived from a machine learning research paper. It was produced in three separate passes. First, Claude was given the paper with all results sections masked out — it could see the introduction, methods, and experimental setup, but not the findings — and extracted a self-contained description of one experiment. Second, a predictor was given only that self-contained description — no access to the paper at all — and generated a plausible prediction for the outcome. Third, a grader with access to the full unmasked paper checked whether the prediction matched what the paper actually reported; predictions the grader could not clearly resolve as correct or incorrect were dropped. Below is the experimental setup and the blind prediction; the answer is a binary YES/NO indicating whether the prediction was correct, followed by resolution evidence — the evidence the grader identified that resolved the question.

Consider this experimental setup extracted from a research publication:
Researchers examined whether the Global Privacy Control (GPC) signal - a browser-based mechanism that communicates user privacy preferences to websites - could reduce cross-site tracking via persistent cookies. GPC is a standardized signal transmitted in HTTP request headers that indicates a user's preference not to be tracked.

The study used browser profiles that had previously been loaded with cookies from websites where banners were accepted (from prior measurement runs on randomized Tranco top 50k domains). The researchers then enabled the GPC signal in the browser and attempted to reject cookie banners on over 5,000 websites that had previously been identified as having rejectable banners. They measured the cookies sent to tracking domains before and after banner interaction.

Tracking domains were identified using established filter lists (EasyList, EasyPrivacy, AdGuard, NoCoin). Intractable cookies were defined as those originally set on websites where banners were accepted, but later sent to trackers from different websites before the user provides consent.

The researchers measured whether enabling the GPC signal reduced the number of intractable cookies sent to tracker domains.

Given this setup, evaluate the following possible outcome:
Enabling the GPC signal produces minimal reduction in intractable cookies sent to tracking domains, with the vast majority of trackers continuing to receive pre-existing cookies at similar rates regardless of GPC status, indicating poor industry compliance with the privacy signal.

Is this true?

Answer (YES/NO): NO